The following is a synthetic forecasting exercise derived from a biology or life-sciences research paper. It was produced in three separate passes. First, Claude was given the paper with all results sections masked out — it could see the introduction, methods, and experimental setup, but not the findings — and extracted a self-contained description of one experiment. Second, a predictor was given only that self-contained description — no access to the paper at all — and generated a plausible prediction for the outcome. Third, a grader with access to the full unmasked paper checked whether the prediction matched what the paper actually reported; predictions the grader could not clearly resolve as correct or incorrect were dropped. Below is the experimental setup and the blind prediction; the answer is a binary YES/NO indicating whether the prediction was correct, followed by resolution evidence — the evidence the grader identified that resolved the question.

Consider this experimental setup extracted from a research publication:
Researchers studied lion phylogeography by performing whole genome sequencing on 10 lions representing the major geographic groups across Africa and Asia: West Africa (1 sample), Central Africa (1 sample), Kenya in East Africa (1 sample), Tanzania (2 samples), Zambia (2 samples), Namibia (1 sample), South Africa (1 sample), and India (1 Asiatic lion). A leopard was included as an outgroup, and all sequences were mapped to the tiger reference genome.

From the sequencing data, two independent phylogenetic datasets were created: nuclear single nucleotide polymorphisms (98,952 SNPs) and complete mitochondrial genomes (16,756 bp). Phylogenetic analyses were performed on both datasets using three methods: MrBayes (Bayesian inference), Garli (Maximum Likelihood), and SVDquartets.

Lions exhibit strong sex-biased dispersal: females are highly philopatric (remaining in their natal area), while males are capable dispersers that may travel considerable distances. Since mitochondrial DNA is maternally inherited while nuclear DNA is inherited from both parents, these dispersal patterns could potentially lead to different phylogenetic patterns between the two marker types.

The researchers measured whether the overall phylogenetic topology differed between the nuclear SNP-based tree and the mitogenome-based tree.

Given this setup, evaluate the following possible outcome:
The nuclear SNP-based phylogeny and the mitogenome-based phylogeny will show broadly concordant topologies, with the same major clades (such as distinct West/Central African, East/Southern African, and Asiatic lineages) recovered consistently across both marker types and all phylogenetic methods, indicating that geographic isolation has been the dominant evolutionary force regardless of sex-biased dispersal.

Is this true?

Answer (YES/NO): YES